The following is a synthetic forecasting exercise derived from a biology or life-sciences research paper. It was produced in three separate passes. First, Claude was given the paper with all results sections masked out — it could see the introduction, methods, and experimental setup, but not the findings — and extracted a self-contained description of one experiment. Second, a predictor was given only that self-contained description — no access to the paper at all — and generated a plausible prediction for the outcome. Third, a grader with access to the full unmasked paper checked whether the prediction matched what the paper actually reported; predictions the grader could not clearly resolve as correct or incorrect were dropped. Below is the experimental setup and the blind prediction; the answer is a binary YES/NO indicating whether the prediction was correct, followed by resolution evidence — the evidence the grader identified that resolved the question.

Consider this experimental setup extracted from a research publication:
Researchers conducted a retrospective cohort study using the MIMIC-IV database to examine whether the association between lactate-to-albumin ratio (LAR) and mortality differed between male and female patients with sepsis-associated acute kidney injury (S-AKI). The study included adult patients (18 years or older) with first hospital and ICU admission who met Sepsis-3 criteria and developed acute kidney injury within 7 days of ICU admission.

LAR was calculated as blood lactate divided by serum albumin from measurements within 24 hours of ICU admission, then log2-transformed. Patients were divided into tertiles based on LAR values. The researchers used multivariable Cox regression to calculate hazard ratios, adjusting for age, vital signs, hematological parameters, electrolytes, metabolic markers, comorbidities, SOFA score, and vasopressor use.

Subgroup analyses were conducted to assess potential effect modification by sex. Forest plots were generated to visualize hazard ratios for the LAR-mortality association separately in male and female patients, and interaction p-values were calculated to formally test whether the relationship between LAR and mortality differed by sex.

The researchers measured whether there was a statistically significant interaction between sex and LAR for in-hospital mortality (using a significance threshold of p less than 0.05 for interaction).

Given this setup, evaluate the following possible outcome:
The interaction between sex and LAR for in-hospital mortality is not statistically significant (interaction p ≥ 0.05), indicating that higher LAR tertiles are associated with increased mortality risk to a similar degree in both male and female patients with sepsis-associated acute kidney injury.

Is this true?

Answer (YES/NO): YES